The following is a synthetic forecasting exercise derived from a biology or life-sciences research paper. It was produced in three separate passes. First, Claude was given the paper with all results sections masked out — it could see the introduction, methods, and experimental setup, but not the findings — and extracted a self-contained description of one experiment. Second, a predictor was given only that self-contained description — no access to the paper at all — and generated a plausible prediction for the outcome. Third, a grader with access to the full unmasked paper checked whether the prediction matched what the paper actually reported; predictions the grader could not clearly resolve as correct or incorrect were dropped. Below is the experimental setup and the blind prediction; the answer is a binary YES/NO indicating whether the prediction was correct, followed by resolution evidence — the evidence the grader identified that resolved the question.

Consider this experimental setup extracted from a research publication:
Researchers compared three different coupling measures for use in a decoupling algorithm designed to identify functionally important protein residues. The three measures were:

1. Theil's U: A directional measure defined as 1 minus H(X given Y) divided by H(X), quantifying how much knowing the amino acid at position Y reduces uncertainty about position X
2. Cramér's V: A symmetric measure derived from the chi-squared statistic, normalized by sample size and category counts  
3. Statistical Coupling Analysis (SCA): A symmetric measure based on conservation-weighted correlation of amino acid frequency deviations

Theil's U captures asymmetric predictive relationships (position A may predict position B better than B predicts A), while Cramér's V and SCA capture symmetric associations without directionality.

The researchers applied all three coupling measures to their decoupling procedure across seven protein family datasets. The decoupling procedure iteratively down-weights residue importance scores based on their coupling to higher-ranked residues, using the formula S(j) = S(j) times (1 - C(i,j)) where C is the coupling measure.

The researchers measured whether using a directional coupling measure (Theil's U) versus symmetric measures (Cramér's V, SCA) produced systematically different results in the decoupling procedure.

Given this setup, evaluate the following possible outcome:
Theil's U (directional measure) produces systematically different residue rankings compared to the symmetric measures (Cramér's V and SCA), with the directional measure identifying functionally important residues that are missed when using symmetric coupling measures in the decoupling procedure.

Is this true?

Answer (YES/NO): NO